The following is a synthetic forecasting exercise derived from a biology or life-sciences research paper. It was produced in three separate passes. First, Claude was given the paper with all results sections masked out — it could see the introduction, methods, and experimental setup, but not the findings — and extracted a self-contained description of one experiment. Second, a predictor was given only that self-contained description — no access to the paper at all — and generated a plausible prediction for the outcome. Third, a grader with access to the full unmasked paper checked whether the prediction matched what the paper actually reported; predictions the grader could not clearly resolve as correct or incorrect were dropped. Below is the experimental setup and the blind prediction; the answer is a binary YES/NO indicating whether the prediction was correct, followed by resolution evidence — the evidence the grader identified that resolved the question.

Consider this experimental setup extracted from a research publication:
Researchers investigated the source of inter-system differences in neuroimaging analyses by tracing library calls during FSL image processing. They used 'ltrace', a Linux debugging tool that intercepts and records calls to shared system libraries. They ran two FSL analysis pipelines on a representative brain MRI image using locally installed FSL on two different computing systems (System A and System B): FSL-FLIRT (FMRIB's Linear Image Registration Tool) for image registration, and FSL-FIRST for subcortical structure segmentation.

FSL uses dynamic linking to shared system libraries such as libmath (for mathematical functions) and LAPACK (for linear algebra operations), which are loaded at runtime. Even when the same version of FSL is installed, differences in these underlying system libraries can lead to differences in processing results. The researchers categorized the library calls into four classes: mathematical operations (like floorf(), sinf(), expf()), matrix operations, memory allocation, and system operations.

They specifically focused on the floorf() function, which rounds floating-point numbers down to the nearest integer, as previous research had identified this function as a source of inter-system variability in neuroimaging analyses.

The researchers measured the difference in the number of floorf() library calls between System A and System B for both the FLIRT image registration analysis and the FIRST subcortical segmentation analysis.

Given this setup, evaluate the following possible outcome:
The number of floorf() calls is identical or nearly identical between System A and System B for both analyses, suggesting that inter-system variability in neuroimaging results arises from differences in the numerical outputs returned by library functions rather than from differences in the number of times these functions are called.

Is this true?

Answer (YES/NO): NO